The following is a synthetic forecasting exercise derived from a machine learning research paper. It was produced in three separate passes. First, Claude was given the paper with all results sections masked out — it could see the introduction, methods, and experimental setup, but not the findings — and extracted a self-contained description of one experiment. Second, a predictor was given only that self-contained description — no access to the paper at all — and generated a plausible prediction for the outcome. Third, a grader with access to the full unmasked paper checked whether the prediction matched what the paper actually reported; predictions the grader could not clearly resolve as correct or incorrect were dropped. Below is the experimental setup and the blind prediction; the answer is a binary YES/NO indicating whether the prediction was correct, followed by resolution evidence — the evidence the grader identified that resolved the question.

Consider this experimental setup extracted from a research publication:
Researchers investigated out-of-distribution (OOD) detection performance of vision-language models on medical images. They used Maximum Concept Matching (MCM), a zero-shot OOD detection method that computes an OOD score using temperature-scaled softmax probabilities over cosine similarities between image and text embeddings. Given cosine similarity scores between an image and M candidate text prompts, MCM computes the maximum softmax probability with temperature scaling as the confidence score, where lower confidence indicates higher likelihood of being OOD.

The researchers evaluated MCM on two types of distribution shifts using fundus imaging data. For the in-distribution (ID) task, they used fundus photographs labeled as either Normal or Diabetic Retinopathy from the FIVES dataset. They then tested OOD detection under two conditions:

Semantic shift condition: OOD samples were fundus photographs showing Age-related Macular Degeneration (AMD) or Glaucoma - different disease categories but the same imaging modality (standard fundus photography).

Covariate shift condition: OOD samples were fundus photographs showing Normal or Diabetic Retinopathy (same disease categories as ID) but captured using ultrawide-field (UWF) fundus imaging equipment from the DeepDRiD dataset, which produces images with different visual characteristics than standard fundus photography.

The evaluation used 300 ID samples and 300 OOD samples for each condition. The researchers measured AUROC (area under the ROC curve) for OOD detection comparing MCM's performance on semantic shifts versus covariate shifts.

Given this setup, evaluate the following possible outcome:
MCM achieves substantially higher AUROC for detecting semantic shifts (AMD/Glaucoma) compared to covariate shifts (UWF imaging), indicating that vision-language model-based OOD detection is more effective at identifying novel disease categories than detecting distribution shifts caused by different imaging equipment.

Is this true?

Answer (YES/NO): YES